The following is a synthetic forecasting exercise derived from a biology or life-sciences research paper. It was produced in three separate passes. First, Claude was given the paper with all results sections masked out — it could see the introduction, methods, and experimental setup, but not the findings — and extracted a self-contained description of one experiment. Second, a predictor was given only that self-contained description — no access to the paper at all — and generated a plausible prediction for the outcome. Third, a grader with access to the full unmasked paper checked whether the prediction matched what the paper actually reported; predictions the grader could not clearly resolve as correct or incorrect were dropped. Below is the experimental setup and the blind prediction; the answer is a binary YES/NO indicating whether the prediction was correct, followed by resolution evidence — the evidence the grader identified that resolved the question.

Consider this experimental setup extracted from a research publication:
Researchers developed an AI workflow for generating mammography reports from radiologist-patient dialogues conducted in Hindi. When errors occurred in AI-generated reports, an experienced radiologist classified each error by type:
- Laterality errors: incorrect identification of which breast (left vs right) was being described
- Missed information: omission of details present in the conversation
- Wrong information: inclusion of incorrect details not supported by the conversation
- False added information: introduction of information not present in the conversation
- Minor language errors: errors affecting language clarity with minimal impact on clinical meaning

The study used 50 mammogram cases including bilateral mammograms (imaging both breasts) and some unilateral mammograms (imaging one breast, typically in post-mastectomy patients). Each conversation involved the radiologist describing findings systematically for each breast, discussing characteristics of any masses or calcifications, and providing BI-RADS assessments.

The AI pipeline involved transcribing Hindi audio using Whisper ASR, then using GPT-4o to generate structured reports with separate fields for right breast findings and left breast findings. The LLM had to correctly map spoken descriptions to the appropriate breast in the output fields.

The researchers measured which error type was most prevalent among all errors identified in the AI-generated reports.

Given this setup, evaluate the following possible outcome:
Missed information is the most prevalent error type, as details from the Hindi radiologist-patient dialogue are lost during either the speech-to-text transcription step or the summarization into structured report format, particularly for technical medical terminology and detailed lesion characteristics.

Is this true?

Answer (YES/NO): YES